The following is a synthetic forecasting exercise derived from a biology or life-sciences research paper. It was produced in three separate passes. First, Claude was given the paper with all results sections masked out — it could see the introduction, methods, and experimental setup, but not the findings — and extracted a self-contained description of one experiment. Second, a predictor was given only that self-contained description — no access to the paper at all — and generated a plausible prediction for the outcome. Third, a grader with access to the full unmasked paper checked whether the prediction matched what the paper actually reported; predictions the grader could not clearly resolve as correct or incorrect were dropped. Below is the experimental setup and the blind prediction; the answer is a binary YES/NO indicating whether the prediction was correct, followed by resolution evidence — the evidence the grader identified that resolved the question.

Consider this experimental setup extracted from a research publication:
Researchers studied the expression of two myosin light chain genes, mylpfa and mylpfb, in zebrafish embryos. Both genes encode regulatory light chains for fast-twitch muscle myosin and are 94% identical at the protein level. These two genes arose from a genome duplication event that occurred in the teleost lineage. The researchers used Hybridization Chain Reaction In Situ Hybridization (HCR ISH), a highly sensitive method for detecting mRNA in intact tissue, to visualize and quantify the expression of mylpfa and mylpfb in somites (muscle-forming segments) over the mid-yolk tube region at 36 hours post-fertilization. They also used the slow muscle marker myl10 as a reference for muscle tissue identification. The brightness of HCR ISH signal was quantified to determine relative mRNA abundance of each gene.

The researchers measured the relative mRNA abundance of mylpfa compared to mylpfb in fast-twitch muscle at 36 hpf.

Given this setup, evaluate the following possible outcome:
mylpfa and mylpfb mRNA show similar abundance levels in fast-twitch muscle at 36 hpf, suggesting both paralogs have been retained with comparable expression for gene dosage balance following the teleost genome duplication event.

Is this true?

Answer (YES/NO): NO